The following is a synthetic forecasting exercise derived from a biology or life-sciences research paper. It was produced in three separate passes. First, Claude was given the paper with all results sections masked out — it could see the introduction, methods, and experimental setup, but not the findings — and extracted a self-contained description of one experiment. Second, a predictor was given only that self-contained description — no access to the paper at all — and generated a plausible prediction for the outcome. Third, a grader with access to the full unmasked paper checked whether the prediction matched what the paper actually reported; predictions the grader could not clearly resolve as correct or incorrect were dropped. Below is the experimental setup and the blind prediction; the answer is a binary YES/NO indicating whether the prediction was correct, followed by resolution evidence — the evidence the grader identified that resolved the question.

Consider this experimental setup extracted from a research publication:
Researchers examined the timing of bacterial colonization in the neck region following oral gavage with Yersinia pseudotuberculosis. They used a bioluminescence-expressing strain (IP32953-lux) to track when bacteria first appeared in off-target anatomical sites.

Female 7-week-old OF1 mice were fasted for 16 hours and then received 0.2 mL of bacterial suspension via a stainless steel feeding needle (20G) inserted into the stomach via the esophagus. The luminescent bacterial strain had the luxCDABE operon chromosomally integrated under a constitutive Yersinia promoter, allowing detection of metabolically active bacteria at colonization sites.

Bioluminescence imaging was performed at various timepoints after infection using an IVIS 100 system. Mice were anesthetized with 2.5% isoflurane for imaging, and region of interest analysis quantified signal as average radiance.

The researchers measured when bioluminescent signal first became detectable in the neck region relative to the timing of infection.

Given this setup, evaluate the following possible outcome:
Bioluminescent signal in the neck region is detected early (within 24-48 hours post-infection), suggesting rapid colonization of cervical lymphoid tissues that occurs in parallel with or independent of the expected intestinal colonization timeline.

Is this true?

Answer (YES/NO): YES